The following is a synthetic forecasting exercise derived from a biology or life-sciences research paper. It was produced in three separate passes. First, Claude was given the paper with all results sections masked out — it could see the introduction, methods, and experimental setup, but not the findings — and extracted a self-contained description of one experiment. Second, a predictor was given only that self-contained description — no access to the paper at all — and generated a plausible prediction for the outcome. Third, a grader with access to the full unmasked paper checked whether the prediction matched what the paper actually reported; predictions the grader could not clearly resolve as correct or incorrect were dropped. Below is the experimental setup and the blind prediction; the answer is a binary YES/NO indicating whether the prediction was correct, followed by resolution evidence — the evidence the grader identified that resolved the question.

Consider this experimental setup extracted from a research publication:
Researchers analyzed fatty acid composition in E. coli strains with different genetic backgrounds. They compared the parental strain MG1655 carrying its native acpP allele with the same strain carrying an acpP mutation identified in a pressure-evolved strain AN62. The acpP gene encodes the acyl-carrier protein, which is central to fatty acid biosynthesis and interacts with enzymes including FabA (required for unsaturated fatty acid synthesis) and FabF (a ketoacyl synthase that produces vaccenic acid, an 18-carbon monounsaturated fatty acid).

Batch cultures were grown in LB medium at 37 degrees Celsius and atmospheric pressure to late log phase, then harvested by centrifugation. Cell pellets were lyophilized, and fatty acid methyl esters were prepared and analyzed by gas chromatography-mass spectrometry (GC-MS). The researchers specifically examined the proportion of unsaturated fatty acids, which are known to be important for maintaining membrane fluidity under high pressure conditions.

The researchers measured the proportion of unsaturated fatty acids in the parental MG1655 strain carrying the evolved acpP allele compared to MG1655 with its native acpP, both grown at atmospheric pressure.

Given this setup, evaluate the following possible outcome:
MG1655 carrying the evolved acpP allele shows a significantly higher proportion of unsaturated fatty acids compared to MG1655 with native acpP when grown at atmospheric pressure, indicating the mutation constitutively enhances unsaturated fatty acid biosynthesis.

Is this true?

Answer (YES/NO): NO